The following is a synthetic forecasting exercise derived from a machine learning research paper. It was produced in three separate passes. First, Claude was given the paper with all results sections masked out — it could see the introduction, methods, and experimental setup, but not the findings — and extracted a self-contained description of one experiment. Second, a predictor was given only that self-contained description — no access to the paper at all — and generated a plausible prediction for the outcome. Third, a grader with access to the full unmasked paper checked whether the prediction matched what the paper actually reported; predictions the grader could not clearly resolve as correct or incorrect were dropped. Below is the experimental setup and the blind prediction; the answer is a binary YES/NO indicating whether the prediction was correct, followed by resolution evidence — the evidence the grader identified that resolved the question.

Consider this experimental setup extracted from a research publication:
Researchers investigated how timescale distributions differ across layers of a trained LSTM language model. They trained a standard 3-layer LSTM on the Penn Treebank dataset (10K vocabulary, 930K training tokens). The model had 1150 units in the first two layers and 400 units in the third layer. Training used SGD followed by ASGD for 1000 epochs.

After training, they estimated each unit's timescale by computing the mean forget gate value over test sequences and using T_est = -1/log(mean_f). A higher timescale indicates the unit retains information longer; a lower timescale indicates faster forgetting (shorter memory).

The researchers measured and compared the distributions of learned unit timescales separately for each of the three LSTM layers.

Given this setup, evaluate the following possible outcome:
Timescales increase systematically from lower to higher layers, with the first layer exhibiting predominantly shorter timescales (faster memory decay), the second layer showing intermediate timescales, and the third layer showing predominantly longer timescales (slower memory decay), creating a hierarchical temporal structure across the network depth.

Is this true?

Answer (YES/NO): NO